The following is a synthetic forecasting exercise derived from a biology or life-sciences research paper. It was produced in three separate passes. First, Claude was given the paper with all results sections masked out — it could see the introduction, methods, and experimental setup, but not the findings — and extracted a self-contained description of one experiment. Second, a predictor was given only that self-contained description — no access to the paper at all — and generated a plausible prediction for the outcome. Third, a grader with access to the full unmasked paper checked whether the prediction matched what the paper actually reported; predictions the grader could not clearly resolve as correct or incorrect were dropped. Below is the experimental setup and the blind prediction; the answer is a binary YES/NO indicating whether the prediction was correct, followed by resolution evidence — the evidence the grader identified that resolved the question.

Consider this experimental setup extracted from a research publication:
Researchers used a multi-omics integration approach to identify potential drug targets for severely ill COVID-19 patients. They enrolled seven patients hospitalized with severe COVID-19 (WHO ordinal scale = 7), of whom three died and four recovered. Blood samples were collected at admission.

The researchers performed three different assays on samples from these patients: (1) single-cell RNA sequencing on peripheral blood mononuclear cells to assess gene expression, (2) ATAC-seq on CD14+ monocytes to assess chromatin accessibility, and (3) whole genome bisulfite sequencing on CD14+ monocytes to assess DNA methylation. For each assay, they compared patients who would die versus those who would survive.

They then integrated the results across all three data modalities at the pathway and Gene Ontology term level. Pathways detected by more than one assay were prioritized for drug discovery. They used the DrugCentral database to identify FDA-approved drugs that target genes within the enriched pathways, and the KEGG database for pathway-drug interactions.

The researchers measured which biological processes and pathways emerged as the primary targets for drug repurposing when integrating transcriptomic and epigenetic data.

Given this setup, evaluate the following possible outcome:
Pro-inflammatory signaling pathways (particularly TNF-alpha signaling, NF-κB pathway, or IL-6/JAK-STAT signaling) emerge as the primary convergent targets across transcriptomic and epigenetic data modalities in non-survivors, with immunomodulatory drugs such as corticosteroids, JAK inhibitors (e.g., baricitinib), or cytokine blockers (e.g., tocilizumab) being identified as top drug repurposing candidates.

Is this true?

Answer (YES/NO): NO